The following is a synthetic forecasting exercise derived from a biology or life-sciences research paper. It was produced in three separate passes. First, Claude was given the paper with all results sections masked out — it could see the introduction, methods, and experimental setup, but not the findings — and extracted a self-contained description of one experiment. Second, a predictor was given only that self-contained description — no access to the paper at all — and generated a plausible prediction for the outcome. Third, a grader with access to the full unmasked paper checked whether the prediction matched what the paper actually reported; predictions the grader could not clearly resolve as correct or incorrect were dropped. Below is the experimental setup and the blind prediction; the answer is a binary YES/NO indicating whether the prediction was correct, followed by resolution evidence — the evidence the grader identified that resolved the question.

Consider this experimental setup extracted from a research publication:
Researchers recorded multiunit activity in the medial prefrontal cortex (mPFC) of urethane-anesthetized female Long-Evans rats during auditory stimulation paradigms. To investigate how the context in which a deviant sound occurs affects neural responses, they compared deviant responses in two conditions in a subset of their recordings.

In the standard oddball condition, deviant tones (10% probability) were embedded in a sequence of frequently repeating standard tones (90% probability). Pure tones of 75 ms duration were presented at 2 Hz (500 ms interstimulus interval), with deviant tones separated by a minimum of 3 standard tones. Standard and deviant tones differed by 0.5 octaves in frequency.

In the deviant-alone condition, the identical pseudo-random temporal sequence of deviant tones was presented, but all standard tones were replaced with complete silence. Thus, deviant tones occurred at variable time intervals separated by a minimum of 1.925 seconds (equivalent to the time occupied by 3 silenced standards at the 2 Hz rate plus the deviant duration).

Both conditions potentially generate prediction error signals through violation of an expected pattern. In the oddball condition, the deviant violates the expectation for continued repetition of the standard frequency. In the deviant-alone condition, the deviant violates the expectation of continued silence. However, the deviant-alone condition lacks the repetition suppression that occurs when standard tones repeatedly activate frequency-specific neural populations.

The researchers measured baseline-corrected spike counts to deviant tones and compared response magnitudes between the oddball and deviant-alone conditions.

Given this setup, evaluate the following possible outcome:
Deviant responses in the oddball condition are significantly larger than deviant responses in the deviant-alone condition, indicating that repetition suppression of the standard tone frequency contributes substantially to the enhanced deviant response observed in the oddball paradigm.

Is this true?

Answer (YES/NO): NO